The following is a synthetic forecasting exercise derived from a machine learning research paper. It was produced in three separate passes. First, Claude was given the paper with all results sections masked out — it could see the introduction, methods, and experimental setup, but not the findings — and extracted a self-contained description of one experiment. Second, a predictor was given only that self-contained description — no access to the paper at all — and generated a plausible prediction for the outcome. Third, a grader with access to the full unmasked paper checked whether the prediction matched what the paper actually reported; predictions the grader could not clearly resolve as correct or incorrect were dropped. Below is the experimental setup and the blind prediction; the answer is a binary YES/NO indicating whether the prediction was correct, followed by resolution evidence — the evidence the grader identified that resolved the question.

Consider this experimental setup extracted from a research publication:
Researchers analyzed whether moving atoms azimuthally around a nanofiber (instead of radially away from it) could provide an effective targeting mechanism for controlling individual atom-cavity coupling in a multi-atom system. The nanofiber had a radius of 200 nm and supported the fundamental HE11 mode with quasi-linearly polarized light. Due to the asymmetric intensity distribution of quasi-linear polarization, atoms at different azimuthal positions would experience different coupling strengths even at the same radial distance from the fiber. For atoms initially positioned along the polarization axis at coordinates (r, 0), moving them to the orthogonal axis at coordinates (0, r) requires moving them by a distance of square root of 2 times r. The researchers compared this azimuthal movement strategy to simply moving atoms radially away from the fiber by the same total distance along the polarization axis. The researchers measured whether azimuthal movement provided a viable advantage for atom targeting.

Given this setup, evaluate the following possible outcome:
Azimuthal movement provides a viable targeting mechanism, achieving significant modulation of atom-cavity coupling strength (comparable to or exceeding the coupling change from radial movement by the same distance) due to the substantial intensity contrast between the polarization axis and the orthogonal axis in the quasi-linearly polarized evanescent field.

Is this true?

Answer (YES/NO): NO